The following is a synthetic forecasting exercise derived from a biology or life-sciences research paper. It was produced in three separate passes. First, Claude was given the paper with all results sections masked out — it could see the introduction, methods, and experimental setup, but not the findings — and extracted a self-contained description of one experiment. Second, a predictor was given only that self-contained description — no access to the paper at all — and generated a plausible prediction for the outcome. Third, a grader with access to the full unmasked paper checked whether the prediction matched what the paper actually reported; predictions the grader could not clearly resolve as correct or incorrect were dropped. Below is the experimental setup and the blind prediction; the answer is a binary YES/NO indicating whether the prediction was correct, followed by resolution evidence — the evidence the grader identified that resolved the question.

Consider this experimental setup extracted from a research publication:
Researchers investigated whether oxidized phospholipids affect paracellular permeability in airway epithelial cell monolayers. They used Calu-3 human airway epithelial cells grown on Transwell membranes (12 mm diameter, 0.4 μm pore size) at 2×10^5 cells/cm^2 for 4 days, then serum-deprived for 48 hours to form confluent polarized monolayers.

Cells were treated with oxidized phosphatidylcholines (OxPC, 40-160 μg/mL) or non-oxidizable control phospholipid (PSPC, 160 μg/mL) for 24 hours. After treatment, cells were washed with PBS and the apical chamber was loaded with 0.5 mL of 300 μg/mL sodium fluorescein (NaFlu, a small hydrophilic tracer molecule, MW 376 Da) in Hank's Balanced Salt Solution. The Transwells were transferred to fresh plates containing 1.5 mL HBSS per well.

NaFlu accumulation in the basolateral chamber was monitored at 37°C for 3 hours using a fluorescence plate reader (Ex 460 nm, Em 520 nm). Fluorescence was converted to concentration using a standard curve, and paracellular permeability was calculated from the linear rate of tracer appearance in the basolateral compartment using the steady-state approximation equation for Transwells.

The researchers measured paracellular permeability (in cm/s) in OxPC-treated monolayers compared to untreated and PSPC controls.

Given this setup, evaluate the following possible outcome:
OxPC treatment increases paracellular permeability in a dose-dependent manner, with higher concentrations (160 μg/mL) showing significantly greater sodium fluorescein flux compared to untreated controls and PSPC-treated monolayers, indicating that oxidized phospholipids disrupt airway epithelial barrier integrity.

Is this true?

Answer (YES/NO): YES